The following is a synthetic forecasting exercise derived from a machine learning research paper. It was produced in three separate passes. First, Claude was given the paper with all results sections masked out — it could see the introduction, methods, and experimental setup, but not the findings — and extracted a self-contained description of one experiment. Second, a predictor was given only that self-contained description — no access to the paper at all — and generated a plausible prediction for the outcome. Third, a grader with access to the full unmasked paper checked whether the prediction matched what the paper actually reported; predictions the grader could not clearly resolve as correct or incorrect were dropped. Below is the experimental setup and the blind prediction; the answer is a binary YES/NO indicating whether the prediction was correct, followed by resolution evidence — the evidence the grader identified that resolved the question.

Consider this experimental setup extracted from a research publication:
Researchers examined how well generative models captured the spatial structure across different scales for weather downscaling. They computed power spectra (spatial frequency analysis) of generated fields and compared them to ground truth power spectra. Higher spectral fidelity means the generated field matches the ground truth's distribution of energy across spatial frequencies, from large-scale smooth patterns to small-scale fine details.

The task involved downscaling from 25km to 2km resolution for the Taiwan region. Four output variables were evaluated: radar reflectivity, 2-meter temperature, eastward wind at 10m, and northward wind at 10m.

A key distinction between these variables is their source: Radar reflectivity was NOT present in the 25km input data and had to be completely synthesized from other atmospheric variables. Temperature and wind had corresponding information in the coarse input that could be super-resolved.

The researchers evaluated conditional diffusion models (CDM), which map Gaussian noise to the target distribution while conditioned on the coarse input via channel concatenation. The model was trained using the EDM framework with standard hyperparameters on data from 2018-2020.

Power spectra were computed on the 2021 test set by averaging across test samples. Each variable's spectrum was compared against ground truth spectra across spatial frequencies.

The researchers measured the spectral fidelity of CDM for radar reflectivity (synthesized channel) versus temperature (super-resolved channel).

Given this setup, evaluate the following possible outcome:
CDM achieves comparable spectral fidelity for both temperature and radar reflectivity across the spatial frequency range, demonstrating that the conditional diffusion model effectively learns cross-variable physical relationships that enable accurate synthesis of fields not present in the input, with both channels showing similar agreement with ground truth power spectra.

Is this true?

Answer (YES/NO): NO